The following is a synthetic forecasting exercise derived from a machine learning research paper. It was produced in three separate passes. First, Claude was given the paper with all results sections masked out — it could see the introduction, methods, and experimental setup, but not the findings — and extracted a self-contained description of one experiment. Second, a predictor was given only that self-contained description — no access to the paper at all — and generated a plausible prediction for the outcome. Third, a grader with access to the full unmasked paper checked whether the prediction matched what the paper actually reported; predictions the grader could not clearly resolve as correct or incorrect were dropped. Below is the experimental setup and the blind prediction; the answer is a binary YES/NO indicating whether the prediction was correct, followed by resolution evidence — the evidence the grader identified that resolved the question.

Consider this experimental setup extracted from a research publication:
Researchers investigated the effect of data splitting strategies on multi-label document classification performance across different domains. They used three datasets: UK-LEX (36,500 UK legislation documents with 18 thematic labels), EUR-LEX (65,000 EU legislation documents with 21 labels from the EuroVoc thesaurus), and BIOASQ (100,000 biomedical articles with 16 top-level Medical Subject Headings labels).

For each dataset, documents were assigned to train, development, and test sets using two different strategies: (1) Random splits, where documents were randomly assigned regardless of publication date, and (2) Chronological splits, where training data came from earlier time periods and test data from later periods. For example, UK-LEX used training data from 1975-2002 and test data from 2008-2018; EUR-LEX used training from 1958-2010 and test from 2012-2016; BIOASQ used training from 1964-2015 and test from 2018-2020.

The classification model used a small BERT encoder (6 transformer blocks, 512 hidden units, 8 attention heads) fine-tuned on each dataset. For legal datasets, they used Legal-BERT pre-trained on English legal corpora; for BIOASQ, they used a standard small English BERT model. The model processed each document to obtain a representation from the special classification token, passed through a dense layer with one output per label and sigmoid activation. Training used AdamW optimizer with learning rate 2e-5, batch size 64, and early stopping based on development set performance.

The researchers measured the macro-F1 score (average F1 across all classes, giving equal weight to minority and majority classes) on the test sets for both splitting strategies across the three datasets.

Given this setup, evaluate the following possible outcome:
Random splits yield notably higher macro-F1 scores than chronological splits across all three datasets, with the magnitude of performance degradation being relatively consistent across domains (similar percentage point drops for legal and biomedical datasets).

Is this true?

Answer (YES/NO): NO